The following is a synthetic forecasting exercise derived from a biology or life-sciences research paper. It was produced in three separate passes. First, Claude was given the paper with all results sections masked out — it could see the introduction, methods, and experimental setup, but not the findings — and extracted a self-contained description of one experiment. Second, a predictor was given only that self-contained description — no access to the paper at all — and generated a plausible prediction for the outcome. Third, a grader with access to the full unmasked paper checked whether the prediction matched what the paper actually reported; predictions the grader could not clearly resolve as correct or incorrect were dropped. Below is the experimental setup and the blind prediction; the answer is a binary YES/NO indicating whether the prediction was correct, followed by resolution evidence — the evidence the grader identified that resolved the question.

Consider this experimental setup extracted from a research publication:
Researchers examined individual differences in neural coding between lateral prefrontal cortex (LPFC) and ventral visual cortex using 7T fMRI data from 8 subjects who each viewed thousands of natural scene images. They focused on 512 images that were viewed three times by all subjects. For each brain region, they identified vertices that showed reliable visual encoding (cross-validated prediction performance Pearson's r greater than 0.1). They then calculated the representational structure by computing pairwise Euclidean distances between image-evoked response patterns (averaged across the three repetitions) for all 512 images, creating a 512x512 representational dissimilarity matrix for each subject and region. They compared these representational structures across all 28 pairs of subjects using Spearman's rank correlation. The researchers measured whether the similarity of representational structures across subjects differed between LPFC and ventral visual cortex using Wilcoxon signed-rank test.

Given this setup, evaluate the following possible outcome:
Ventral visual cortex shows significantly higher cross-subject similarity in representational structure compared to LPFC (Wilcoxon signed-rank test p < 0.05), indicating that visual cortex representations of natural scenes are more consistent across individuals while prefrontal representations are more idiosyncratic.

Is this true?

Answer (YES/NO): YES